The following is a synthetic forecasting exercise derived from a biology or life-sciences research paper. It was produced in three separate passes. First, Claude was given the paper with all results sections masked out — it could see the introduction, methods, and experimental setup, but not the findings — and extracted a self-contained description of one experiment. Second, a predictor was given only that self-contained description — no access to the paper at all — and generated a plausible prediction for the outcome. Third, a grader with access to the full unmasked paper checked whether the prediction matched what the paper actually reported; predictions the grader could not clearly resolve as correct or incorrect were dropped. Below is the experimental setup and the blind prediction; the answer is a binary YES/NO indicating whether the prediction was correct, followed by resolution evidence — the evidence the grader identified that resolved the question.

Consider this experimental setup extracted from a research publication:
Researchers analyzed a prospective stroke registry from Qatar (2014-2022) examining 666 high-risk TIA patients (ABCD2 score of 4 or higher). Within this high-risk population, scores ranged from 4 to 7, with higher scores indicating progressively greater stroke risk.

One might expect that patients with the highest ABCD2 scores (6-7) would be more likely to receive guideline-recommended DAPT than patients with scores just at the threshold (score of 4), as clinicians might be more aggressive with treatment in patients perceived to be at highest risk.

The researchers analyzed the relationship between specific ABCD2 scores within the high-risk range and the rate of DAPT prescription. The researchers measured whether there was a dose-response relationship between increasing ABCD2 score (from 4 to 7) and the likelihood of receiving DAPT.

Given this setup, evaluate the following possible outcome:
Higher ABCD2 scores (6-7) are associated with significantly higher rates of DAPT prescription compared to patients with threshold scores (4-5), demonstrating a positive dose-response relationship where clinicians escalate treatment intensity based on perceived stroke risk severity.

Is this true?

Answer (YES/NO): NO